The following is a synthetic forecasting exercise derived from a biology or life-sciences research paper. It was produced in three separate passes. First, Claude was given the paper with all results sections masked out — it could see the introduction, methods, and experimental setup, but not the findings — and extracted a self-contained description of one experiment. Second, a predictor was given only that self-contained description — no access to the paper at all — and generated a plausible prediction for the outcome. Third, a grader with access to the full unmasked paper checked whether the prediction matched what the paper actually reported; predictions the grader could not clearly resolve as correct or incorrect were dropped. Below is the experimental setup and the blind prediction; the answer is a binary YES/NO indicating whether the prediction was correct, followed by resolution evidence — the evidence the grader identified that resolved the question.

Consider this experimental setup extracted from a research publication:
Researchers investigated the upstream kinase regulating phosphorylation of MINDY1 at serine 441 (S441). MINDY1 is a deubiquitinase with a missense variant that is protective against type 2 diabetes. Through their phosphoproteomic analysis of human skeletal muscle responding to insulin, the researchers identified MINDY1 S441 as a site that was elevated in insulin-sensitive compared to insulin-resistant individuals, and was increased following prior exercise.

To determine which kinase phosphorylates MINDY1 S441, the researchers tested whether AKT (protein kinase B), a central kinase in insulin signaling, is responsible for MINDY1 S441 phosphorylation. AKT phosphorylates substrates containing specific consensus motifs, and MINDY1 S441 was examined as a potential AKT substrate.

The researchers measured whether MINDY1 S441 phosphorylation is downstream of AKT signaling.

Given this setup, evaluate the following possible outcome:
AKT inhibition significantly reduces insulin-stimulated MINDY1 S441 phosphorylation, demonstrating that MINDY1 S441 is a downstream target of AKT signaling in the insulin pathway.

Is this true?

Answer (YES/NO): YES